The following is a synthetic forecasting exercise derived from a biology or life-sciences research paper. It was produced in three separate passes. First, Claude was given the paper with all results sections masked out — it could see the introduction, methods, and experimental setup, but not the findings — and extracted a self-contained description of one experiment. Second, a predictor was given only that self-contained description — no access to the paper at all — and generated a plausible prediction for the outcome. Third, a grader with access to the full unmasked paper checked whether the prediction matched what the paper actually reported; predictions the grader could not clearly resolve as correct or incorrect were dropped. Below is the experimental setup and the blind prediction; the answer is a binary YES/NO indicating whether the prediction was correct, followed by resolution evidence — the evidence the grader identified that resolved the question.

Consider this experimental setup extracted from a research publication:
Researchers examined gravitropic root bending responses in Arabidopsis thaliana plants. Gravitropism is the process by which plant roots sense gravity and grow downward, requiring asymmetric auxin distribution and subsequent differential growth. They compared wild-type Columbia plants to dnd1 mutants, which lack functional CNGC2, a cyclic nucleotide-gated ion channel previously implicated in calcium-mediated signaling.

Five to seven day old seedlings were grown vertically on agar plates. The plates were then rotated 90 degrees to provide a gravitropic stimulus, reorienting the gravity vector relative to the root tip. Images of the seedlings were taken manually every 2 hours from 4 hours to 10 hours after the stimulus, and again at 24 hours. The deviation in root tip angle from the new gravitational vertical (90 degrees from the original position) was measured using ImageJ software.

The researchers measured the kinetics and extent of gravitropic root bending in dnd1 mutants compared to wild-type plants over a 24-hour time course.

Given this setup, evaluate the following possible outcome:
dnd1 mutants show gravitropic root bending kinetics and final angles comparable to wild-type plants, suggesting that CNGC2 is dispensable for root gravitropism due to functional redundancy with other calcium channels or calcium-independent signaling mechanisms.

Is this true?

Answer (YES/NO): NO